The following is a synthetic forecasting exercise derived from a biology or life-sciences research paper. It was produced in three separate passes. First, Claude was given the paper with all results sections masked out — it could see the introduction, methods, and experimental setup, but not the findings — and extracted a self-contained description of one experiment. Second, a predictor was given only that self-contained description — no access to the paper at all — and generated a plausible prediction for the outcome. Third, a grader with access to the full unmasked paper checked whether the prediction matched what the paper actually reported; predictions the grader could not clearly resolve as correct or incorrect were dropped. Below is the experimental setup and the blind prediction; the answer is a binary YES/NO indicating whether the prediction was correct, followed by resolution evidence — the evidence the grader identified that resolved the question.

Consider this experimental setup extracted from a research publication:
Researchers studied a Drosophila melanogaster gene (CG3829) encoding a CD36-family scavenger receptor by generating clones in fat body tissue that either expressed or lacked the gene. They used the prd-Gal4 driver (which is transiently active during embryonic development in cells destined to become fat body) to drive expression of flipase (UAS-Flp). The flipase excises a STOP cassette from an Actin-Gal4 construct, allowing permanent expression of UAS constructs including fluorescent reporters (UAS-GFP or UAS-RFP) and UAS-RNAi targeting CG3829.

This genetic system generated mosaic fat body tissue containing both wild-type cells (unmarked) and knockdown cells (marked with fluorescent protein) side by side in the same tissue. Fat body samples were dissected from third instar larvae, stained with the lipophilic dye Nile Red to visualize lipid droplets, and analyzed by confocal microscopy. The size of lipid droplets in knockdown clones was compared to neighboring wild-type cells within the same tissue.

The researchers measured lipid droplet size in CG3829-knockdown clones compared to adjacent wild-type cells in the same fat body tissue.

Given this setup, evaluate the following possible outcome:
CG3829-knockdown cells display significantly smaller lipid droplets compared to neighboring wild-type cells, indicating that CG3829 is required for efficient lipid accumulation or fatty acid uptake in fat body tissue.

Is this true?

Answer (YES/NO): NO